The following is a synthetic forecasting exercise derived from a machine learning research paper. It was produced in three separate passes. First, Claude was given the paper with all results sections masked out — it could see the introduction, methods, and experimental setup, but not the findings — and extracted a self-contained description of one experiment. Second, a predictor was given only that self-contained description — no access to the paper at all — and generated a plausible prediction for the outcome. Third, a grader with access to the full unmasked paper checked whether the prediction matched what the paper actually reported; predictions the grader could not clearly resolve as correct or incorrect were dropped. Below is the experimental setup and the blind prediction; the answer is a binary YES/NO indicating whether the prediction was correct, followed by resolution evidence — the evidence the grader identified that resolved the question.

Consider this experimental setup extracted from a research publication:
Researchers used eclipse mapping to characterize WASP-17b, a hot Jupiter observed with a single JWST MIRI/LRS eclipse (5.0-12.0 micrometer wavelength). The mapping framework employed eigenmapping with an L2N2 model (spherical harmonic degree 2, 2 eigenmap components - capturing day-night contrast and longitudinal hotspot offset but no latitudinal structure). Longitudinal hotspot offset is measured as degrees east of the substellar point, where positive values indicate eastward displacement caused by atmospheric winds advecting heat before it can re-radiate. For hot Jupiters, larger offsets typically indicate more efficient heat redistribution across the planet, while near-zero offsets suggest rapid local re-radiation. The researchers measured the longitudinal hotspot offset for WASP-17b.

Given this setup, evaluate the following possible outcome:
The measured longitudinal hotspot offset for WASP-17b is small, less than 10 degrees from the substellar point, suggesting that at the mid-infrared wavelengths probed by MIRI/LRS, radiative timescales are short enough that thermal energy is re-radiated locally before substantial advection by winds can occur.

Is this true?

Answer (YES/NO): NO